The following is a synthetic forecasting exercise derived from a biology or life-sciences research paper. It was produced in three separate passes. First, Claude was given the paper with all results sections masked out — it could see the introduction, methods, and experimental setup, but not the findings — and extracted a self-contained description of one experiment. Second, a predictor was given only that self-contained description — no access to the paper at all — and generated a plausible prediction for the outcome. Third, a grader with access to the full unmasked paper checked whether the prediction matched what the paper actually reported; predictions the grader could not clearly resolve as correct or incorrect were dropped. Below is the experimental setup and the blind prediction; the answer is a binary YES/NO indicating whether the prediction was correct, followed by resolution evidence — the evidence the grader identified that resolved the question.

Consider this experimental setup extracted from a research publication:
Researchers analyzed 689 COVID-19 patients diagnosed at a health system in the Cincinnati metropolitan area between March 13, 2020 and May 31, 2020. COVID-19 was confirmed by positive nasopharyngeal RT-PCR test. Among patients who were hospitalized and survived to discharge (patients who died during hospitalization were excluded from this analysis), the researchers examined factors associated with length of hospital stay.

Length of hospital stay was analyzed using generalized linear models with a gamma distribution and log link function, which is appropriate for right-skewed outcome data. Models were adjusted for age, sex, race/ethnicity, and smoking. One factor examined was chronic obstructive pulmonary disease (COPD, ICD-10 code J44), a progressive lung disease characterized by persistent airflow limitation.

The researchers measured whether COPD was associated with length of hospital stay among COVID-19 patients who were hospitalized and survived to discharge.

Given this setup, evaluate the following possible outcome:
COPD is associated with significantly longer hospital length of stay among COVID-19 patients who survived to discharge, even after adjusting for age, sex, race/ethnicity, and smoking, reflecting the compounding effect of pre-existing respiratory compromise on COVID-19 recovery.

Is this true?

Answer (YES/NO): YES